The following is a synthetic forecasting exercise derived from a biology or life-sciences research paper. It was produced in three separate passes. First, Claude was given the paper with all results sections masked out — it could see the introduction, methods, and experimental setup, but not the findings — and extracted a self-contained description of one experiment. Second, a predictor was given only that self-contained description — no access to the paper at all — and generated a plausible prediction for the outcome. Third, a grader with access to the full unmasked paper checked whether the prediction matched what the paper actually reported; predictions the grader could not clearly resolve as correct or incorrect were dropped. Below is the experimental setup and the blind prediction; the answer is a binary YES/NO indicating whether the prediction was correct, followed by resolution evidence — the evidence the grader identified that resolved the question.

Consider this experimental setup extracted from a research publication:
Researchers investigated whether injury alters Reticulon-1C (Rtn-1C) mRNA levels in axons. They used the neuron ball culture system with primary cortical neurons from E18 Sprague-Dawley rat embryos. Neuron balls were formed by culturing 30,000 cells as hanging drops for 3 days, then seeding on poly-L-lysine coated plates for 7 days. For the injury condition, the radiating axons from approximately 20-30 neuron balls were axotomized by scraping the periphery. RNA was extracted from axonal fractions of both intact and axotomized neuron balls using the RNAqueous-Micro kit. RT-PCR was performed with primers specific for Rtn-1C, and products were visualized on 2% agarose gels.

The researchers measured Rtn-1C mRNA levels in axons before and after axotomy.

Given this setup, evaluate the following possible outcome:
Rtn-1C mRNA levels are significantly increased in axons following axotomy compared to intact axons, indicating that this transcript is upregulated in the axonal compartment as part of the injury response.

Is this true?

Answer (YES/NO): NO